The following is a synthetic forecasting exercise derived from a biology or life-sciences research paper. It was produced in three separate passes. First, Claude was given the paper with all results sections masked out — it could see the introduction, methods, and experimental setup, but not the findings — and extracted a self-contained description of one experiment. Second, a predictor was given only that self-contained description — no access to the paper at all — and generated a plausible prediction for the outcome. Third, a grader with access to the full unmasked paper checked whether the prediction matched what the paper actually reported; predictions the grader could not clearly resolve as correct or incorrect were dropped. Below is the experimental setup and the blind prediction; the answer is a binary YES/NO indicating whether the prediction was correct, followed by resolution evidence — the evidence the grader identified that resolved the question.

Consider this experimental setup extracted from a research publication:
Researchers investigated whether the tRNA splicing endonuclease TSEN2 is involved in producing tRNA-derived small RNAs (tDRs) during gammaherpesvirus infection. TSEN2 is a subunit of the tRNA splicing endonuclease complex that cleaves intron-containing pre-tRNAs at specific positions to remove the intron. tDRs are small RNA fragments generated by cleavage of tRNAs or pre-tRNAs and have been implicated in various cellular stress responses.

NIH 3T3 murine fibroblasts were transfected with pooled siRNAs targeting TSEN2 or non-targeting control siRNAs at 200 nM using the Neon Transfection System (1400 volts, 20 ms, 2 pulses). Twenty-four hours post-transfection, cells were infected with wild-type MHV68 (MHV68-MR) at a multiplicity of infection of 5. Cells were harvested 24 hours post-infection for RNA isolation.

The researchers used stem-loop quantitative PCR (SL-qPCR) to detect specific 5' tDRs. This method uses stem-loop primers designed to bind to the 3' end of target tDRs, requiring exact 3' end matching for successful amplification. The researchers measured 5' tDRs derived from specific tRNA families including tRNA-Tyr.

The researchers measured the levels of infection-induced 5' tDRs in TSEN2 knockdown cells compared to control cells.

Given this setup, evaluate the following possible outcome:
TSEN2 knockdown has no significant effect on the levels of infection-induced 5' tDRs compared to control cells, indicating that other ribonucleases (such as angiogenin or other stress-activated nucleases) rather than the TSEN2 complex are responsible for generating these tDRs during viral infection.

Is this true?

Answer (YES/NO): NO